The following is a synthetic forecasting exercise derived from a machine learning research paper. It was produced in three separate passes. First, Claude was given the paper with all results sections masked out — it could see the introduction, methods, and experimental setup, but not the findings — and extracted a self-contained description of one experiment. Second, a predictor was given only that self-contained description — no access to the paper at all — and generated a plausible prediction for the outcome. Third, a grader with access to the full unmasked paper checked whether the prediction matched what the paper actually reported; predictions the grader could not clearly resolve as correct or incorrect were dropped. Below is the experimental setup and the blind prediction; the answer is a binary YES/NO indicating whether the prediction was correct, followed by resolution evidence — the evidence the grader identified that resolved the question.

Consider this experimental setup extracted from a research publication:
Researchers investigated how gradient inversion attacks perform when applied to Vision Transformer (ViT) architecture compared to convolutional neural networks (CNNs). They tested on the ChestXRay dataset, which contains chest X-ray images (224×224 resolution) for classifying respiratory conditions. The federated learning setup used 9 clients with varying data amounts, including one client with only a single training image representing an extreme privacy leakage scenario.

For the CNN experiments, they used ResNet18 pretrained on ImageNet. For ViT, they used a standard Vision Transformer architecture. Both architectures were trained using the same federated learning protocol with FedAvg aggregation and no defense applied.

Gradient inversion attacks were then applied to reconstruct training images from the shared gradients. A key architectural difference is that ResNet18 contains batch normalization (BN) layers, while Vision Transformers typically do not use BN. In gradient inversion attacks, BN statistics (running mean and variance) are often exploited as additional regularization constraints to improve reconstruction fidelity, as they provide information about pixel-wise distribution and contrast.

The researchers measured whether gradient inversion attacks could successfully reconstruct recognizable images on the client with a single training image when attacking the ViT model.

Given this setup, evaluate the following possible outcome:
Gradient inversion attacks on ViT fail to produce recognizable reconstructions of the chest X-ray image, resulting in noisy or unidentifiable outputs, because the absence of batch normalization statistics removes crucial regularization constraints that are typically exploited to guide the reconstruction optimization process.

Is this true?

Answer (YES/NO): YES